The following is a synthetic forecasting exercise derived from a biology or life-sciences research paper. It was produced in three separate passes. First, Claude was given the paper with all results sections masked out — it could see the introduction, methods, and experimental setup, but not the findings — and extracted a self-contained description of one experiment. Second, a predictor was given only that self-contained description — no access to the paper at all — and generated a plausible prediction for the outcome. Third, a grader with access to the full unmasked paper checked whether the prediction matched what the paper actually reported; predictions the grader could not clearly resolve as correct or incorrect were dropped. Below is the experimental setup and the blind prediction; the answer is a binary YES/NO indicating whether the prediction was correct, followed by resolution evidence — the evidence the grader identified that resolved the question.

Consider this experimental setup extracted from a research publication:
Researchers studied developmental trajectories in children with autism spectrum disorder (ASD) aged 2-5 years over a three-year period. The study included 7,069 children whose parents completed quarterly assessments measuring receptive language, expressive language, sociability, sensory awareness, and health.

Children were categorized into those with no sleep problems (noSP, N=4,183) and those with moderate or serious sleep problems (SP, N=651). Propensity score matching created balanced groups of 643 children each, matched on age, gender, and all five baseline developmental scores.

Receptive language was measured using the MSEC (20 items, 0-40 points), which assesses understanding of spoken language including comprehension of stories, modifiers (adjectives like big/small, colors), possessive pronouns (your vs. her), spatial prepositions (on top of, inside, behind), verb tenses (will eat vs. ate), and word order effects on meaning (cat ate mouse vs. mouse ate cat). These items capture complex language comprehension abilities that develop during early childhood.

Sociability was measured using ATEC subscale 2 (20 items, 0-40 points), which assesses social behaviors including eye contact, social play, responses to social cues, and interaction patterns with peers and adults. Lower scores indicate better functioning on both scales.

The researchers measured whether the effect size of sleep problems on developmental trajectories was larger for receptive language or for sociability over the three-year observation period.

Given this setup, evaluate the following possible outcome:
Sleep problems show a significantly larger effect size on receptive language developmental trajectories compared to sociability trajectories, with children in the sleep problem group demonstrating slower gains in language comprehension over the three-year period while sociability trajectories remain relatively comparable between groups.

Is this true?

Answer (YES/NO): NO